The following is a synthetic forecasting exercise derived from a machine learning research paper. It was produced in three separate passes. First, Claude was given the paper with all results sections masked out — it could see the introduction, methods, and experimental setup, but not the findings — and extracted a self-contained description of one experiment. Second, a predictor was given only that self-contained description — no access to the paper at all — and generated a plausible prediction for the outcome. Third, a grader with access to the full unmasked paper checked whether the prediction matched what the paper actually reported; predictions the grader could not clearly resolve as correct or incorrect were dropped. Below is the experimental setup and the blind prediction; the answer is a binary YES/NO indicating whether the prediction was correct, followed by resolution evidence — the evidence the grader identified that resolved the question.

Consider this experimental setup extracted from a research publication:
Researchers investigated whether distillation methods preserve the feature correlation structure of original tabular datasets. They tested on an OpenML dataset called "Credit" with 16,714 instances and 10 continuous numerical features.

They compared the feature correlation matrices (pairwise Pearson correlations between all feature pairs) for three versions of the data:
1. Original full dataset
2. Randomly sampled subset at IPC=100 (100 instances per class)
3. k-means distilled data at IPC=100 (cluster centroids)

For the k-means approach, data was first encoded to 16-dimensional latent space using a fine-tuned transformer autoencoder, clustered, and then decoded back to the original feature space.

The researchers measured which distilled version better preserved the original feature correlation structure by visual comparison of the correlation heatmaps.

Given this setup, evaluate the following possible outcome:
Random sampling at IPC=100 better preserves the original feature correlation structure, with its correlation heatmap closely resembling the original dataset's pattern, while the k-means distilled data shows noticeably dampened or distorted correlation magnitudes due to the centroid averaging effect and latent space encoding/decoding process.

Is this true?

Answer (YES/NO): NO